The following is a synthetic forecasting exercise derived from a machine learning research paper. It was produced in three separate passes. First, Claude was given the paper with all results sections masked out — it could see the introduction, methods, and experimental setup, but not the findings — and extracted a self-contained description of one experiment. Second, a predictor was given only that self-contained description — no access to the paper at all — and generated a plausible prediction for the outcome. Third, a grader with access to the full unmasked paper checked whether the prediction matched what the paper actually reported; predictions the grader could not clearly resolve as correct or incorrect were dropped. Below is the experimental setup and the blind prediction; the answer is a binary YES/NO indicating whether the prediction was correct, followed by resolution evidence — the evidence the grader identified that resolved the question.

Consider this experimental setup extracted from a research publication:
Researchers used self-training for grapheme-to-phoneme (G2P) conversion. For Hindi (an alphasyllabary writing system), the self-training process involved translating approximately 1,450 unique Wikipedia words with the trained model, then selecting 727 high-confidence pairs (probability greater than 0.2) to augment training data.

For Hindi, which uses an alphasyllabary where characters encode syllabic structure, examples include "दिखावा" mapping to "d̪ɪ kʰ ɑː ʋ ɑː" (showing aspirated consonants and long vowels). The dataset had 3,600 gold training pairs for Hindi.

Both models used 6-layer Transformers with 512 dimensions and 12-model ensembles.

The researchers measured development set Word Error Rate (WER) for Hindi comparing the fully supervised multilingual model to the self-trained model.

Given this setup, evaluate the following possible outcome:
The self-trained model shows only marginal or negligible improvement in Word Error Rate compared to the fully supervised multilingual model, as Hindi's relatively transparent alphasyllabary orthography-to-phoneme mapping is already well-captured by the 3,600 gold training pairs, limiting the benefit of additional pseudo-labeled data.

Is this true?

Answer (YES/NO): NO